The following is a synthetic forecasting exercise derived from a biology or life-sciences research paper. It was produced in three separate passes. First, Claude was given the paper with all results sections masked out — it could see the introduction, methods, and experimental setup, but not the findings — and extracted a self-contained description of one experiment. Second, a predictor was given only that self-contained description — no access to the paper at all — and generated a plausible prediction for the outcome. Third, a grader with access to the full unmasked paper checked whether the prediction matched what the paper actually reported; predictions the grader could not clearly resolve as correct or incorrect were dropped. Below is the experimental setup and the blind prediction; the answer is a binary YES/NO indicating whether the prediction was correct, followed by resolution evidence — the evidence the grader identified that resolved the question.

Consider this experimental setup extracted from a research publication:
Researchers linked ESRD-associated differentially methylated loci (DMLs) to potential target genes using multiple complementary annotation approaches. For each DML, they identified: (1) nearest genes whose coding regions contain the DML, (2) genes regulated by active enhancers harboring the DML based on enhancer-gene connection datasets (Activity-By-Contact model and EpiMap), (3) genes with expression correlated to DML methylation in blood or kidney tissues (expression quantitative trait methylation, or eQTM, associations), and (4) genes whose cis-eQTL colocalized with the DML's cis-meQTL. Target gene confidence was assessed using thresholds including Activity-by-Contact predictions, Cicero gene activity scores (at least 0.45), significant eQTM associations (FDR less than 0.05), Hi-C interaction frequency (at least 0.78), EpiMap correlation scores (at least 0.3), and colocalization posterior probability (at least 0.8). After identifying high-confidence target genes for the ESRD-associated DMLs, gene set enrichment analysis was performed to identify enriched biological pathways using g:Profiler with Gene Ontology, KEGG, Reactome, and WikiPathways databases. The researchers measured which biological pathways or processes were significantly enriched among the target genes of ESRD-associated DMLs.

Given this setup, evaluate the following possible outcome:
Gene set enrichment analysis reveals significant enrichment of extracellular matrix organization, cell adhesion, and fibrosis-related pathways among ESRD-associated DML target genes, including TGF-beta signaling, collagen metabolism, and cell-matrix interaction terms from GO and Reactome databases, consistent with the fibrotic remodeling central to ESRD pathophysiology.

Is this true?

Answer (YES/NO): NO